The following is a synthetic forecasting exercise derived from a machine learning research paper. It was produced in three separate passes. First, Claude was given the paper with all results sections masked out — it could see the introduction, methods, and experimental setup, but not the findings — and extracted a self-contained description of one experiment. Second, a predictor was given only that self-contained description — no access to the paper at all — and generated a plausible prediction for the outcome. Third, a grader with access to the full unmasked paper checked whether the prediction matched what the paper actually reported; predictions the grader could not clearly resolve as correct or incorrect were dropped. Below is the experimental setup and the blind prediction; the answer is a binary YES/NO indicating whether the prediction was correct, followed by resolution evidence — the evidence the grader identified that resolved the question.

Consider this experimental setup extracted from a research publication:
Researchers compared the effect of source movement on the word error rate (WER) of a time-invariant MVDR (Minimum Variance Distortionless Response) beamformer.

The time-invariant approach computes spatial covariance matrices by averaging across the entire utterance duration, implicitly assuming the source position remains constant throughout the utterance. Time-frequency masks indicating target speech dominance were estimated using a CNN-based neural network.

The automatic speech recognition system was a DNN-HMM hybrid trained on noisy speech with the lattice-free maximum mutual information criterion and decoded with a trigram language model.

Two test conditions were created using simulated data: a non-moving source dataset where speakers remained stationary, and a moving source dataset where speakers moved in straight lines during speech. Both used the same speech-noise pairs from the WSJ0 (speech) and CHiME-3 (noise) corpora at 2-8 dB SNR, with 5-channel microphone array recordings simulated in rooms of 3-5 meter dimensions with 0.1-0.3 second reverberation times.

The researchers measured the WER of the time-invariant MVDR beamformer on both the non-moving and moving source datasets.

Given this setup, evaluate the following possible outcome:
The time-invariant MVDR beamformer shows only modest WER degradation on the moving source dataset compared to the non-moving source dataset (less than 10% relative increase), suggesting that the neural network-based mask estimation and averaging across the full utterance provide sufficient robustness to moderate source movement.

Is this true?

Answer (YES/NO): NO